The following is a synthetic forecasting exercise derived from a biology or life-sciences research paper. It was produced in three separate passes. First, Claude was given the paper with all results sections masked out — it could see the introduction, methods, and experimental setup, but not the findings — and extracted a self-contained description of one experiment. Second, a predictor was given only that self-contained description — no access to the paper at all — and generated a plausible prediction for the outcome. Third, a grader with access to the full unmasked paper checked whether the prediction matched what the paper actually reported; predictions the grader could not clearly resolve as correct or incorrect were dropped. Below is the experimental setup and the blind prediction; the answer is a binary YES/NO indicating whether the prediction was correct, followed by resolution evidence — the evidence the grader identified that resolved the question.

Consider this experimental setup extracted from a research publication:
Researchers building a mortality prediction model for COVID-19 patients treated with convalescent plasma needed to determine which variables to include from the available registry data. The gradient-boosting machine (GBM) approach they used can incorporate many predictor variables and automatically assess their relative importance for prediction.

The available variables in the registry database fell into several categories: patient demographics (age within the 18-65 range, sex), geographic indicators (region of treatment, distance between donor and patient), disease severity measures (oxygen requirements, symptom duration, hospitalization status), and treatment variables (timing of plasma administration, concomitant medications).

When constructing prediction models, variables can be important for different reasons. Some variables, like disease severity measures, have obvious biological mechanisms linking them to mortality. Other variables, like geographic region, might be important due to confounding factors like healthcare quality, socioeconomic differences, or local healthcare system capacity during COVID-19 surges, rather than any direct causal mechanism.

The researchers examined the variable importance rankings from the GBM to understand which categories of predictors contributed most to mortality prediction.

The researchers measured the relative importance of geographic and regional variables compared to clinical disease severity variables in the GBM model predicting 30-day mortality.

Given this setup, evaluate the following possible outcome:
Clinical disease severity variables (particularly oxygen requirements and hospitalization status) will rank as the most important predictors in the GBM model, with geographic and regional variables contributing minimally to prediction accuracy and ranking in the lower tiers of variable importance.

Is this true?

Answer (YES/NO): NO